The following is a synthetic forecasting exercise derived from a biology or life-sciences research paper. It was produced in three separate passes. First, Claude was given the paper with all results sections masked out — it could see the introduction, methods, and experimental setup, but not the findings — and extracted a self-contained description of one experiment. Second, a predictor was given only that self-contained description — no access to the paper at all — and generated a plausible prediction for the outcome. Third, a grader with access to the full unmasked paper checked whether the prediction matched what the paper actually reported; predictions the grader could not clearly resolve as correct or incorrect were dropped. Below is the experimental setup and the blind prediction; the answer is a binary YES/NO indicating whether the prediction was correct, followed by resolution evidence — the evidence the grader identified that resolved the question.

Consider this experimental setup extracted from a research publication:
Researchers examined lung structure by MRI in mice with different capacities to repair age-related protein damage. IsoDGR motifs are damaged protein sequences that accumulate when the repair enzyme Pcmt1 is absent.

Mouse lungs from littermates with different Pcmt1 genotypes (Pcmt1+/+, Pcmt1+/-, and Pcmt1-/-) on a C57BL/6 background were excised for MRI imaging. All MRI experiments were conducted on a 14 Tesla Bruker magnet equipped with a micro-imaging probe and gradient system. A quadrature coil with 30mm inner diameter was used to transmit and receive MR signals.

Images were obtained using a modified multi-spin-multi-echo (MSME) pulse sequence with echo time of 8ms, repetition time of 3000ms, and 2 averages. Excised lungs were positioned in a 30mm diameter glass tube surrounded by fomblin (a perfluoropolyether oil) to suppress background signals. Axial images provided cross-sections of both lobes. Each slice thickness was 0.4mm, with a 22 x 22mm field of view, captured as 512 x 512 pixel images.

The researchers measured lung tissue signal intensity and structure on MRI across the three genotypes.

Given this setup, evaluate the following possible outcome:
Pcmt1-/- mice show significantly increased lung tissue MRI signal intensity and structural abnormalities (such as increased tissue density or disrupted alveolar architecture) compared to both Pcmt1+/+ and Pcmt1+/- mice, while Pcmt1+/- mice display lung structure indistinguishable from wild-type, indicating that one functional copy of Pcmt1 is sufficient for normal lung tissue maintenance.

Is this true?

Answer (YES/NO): NO